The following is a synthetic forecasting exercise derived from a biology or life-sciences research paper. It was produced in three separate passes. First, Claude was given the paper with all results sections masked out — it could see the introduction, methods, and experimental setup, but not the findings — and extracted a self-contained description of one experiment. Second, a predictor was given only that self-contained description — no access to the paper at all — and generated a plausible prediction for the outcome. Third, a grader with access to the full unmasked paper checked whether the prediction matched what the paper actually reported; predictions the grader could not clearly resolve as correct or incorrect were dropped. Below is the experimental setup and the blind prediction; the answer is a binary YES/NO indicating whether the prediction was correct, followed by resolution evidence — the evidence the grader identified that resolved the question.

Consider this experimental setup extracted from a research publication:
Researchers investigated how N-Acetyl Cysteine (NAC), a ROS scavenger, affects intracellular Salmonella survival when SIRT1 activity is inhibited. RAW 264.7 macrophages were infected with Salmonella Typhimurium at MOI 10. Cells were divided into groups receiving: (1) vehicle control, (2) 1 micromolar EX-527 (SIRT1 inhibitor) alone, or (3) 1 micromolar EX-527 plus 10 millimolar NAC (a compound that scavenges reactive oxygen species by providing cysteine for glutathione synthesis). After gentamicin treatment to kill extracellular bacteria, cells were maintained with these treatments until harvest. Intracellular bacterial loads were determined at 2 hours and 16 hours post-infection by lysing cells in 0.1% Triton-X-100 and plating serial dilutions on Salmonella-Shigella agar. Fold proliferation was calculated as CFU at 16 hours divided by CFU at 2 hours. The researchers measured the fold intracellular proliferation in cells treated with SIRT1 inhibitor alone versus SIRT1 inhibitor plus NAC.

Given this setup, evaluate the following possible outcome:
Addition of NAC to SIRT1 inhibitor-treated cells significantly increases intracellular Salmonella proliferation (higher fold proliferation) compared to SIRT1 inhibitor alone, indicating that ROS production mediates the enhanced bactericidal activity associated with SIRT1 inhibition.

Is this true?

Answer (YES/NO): YES